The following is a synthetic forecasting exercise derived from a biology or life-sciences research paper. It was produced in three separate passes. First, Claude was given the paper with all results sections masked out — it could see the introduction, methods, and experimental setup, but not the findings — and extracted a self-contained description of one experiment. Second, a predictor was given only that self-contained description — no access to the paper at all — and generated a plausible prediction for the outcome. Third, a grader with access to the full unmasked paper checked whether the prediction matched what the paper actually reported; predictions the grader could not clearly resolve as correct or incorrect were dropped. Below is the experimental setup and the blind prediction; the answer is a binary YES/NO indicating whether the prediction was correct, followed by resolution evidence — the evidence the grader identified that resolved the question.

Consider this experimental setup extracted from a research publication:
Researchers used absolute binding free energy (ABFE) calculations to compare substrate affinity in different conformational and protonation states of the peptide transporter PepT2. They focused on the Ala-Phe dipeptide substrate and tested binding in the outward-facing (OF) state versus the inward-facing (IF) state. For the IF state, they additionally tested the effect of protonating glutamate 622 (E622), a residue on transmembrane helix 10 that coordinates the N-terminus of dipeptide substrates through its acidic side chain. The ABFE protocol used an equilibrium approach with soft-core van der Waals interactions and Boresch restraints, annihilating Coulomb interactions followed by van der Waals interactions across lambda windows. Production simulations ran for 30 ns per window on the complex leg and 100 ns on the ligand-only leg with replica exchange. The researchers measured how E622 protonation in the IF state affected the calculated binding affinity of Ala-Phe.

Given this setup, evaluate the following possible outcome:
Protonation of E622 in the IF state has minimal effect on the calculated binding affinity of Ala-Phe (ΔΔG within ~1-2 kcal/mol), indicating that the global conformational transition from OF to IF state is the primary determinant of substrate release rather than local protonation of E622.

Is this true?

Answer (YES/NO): NO